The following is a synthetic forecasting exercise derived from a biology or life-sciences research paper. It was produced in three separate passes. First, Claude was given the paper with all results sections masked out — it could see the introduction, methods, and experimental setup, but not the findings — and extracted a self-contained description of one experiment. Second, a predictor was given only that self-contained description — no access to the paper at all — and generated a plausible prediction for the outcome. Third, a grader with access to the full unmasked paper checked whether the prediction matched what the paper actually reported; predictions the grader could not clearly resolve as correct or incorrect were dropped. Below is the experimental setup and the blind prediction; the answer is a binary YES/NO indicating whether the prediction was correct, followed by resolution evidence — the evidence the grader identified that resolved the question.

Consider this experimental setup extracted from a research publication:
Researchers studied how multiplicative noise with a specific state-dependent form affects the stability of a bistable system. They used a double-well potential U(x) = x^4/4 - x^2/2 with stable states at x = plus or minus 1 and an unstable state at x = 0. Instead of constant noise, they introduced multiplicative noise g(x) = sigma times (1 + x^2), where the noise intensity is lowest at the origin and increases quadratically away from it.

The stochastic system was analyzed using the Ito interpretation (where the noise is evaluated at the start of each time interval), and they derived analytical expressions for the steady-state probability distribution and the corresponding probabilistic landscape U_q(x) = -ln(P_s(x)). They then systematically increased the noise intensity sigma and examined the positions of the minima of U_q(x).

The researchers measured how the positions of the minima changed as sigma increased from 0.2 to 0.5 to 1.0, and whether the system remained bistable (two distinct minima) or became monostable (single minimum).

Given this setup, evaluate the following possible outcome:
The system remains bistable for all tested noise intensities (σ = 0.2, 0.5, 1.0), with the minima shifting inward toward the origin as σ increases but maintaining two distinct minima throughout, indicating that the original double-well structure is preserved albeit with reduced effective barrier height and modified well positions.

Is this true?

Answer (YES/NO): NO